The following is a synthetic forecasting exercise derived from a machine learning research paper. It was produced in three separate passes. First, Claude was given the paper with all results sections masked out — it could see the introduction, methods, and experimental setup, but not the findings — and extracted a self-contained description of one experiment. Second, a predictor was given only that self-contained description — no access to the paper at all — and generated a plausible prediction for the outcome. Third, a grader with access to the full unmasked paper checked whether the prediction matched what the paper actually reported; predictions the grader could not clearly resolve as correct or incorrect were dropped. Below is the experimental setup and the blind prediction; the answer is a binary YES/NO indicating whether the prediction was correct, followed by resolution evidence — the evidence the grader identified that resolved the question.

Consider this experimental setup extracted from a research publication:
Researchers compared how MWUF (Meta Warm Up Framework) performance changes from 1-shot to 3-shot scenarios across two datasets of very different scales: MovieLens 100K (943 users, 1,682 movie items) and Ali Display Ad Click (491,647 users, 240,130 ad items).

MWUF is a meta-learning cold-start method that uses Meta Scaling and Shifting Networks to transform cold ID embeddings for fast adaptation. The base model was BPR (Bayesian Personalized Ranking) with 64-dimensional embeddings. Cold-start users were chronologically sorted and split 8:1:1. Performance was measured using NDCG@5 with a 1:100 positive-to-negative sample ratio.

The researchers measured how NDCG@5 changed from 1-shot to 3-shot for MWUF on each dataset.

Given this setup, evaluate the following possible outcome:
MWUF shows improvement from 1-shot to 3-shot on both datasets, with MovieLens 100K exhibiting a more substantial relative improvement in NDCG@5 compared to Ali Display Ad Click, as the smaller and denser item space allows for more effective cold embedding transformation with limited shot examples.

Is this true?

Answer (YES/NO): NO